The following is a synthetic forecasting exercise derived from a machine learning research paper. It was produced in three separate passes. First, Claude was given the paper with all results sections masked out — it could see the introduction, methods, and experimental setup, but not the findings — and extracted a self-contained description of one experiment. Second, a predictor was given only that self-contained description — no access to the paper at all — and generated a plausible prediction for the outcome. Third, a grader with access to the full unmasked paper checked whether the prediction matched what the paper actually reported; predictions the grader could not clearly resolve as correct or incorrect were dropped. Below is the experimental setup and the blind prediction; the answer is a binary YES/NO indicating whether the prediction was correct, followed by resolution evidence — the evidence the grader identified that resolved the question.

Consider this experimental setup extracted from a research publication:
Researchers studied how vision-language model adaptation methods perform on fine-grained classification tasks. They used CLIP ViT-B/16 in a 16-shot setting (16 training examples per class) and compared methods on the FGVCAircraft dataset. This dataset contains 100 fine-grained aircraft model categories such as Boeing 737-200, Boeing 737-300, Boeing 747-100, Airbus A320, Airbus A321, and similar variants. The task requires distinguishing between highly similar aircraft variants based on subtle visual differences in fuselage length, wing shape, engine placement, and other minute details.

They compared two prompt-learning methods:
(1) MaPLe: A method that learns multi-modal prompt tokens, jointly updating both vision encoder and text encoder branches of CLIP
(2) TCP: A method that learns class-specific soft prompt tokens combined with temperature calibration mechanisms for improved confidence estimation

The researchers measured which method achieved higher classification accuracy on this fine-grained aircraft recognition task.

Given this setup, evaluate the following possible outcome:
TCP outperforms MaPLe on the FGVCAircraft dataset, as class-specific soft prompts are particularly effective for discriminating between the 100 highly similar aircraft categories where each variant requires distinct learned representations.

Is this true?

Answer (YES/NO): NO